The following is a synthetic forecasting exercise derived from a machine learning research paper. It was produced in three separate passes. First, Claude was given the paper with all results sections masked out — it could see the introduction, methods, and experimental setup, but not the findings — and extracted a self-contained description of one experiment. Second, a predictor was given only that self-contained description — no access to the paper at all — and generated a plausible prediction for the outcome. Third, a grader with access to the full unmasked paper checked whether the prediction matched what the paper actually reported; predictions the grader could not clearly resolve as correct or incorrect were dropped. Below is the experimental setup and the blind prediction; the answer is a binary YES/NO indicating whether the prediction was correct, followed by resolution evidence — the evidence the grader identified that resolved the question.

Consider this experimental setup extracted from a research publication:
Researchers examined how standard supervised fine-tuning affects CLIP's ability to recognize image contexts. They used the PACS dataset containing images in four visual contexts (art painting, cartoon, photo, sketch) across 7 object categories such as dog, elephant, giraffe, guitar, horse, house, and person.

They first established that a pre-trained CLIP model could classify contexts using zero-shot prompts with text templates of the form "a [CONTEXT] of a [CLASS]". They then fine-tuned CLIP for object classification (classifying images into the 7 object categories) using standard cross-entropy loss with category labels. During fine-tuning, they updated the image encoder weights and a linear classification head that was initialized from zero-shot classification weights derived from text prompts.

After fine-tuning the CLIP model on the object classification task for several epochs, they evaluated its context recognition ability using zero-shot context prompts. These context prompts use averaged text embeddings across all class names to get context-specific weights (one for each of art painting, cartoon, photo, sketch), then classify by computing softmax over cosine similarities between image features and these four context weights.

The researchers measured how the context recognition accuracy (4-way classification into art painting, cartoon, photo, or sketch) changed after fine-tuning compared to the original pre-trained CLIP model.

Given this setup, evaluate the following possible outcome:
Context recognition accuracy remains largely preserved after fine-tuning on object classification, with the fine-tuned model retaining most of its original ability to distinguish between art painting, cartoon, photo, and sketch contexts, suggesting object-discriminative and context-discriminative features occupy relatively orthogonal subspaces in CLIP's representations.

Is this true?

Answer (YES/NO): NO